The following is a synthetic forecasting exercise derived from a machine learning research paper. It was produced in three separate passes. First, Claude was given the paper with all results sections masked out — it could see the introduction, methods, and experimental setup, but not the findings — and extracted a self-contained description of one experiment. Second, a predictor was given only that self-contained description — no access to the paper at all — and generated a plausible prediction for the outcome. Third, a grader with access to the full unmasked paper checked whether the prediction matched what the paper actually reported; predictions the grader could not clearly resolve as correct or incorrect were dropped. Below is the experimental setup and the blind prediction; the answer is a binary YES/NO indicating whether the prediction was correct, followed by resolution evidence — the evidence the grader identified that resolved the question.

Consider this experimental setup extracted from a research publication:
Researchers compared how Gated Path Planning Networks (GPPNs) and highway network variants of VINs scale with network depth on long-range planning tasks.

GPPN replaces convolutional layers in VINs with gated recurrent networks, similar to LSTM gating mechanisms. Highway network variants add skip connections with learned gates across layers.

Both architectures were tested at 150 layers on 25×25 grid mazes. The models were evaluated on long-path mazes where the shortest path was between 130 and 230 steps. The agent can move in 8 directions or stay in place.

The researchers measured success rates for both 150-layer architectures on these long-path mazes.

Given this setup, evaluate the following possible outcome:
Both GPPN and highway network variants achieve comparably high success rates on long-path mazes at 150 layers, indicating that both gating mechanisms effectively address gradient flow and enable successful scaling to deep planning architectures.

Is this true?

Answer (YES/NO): NO